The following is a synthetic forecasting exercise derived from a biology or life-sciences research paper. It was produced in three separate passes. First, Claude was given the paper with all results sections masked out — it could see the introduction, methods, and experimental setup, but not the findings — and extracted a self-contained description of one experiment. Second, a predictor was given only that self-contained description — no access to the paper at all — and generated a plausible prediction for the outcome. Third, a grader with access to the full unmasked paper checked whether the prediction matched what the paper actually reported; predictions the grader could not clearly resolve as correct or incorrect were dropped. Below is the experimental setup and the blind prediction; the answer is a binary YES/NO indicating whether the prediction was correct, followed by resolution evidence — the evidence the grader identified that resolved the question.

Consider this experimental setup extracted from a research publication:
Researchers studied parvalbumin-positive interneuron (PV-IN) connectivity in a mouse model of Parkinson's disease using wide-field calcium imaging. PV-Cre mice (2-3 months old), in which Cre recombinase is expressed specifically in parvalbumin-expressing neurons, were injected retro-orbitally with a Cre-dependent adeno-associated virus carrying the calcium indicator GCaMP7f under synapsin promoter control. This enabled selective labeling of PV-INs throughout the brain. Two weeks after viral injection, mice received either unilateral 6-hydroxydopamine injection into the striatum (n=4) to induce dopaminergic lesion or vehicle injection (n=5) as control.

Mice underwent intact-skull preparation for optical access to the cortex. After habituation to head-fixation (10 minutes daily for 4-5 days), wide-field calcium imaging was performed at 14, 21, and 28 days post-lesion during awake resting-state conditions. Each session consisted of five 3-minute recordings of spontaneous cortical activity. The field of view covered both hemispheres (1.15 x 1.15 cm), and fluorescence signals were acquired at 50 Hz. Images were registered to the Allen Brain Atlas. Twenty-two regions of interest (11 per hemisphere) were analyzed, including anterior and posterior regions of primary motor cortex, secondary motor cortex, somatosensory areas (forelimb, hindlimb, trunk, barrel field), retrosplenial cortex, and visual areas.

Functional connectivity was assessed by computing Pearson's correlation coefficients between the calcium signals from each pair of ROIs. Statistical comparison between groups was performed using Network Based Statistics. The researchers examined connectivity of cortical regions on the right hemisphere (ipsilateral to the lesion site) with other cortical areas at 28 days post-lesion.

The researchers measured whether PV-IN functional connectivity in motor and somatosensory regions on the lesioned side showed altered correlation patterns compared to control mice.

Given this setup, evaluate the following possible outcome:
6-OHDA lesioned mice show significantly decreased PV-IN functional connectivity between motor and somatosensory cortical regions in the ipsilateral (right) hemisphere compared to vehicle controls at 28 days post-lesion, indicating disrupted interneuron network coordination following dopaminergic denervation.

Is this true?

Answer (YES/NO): NO